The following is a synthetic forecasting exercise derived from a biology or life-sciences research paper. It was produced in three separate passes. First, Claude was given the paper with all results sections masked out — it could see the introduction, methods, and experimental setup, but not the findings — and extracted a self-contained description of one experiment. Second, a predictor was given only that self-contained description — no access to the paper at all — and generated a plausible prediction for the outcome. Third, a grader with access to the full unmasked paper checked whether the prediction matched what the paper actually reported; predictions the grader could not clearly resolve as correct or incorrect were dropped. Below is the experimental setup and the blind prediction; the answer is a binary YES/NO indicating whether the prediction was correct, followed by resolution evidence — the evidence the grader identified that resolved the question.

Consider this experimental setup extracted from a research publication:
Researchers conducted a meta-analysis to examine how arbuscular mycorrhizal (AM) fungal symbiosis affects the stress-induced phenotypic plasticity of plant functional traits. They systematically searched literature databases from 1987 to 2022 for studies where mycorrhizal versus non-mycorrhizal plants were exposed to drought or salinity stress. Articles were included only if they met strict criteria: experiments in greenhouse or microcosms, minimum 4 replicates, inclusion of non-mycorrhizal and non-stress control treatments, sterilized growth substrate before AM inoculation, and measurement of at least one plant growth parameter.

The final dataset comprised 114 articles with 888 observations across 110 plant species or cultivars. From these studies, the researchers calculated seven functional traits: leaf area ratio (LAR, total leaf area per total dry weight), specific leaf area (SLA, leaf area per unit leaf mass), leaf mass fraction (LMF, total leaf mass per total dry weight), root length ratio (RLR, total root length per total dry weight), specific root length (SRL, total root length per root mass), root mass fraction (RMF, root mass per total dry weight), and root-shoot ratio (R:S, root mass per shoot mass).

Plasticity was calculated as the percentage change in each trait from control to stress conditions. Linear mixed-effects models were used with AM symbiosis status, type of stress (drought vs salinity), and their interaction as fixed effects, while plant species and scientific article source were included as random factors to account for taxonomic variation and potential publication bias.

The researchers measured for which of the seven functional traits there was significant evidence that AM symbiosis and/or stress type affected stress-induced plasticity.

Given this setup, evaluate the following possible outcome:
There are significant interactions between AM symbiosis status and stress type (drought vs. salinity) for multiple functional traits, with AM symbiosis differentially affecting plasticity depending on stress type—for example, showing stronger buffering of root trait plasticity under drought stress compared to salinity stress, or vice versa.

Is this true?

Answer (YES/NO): NO